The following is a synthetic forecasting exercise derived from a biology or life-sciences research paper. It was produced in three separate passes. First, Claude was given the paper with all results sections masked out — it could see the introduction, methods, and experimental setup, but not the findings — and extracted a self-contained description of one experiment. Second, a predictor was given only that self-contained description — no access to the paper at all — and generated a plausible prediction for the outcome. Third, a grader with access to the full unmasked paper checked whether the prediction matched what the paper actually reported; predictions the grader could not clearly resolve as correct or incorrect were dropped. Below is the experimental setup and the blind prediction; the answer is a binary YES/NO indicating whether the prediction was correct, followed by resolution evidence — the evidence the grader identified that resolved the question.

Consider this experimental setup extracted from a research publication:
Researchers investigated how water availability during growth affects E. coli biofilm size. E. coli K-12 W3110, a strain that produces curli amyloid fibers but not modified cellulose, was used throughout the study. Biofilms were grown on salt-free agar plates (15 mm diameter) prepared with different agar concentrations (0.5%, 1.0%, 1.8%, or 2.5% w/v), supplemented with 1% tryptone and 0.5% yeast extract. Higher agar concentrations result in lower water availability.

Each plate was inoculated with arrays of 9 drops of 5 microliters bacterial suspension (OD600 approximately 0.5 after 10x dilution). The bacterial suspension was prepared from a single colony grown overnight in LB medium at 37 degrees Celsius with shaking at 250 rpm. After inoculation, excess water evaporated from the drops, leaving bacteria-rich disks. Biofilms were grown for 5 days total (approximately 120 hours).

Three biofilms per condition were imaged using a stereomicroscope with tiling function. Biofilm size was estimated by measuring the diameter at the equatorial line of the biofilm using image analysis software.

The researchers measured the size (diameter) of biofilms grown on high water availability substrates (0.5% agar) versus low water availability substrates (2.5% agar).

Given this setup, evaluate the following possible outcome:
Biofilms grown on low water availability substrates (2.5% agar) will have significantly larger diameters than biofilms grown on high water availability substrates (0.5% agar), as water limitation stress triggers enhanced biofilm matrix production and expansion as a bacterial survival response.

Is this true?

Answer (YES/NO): NO